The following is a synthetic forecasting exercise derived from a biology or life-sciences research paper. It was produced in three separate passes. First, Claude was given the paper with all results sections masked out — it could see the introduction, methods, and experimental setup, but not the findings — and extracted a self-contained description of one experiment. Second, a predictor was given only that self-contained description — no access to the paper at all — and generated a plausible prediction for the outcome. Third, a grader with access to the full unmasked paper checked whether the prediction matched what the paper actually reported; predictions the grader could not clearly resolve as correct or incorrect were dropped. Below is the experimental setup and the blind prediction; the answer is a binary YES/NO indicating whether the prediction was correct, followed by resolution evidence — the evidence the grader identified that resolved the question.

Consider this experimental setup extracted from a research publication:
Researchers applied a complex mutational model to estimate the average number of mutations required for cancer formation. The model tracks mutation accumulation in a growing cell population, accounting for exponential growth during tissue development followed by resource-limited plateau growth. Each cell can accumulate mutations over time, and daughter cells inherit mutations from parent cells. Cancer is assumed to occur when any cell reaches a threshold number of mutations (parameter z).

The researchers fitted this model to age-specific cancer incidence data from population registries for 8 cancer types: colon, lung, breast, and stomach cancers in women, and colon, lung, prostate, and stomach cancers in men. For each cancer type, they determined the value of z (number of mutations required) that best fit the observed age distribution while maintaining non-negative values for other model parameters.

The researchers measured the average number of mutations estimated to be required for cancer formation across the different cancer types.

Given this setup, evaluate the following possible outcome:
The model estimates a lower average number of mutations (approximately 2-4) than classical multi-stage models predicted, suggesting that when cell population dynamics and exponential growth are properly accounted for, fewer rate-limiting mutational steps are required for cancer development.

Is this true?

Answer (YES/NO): NO